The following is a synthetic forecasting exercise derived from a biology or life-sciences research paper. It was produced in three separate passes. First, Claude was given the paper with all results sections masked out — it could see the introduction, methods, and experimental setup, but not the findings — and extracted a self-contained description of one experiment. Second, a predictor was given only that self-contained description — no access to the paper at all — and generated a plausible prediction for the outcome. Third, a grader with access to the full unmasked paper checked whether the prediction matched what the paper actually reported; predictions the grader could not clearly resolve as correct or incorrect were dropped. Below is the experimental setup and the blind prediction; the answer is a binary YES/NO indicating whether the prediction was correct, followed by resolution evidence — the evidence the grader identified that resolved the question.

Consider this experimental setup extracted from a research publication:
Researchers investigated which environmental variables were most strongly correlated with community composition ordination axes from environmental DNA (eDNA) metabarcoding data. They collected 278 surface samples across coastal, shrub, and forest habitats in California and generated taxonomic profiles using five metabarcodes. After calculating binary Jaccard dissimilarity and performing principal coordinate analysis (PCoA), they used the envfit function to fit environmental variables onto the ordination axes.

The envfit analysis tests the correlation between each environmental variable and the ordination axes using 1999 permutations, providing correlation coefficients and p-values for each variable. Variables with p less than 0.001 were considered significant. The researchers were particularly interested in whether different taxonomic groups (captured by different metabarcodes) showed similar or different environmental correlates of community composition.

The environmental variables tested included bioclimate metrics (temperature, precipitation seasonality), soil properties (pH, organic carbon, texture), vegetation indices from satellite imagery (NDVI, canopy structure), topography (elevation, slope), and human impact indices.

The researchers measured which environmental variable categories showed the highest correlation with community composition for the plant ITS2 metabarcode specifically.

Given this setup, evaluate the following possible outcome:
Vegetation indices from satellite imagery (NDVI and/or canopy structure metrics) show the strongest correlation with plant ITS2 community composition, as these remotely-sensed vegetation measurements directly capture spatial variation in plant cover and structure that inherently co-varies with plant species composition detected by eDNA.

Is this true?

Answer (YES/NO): NO